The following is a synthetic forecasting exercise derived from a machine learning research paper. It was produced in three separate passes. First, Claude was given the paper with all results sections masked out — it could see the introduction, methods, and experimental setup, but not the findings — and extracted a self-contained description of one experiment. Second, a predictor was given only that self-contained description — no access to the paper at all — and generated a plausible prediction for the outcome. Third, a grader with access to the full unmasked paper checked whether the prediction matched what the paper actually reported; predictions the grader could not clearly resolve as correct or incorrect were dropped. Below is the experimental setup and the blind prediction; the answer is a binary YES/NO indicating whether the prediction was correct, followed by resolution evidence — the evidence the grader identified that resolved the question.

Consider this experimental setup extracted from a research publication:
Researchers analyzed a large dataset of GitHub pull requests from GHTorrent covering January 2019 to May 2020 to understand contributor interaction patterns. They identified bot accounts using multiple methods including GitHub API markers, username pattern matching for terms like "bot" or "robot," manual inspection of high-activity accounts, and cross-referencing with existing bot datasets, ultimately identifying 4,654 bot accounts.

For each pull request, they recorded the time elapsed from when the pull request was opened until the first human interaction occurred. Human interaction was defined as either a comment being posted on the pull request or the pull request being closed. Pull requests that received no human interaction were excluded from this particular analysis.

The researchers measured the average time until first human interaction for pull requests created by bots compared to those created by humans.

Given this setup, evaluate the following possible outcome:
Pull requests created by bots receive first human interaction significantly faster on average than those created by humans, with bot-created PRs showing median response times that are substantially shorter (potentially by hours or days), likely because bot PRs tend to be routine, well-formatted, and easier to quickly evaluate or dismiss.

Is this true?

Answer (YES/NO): NO